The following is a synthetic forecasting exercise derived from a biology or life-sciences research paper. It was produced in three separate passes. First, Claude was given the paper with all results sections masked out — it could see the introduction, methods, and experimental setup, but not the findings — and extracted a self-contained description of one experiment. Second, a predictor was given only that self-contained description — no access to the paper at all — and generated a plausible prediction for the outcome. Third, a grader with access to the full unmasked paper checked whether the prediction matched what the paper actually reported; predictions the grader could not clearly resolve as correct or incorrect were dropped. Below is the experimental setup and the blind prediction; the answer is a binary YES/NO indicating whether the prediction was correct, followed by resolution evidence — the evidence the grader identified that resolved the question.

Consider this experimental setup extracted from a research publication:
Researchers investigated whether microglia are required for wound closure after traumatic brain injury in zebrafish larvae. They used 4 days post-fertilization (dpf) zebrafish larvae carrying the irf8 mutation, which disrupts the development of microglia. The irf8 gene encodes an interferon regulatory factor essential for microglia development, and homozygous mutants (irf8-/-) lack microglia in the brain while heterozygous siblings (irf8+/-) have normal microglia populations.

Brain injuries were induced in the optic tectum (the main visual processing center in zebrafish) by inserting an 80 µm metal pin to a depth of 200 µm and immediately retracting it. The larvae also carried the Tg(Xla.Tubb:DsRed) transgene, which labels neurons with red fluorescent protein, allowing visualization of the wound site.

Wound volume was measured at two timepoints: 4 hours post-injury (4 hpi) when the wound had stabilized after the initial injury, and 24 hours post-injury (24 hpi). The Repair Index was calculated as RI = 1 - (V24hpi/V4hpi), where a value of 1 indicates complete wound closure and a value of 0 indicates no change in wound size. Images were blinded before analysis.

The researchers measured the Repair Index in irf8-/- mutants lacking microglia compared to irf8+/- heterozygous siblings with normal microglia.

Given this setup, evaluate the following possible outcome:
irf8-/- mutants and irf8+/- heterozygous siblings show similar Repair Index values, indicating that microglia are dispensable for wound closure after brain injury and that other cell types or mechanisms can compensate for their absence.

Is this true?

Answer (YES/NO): NO